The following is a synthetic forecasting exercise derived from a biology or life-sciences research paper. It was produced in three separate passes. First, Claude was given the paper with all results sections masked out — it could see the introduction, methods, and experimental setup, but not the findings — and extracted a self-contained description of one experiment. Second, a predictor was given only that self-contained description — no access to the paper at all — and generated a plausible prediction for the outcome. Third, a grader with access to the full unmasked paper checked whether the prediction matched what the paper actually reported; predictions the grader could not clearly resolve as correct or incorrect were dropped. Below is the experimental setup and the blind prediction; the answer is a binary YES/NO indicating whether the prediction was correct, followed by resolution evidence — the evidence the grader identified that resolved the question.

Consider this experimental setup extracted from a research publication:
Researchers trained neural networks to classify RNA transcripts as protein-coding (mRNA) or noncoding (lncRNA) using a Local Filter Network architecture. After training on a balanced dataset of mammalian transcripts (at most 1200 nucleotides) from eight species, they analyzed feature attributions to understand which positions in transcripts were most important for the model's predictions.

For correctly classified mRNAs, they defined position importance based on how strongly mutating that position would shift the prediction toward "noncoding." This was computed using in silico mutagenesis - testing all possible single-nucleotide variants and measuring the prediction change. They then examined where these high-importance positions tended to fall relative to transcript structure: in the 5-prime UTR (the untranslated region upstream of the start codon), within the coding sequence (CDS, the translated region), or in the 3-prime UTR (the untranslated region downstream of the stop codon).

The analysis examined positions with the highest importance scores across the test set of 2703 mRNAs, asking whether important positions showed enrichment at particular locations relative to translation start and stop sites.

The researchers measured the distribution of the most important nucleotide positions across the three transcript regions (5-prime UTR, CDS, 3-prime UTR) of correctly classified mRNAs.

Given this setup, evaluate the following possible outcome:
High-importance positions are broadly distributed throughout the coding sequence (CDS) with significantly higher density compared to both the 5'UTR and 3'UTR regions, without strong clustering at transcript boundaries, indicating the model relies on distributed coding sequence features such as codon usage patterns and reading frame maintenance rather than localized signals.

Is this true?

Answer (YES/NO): NO